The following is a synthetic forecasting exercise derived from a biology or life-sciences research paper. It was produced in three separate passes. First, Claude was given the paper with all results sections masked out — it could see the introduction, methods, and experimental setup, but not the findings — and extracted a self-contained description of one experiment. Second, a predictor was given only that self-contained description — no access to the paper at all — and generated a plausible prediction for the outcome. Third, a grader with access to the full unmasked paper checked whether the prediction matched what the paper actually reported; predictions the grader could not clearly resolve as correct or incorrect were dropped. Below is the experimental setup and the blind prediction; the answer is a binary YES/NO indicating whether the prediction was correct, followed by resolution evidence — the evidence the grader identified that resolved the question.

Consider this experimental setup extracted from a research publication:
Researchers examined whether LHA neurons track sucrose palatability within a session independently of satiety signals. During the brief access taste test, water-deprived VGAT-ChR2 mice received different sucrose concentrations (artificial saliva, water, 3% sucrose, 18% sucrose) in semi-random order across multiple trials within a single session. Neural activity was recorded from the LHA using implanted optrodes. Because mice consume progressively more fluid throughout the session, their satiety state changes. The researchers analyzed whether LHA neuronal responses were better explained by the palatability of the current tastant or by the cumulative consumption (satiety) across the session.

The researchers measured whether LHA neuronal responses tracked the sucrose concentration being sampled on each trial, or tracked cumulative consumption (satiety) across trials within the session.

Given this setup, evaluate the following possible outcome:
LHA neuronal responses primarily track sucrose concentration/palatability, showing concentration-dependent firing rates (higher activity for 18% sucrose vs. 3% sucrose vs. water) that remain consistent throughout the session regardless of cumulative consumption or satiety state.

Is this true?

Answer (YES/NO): NO